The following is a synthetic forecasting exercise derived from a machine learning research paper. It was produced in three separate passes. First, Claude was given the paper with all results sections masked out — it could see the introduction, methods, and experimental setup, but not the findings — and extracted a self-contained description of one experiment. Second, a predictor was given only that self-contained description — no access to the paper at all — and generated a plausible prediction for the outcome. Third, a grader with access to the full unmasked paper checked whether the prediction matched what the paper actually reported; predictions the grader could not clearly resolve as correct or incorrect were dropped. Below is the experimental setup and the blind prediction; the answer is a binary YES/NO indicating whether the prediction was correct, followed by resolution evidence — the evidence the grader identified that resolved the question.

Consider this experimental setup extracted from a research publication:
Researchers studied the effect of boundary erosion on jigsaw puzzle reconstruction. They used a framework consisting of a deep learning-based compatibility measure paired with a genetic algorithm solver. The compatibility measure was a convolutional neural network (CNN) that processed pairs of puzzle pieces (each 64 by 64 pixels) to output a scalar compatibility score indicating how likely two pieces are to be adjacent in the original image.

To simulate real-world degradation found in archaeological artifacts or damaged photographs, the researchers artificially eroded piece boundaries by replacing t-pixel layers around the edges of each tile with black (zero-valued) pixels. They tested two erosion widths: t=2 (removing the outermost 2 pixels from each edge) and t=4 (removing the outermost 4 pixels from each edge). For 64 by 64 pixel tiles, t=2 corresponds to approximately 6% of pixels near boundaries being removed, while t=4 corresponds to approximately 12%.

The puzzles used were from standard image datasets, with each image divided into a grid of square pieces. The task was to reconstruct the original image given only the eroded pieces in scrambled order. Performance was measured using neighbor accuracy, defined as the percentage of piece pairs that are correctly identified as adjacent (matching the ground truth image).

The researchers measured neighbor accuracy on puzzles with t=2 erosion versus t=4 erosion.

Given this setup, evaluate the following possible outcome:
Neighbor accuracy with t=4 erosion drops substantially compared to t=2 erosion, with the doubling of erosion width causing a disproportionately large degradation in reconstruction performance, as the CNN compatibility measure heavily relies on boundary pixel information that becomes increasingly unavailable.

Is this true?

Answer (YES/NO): NO